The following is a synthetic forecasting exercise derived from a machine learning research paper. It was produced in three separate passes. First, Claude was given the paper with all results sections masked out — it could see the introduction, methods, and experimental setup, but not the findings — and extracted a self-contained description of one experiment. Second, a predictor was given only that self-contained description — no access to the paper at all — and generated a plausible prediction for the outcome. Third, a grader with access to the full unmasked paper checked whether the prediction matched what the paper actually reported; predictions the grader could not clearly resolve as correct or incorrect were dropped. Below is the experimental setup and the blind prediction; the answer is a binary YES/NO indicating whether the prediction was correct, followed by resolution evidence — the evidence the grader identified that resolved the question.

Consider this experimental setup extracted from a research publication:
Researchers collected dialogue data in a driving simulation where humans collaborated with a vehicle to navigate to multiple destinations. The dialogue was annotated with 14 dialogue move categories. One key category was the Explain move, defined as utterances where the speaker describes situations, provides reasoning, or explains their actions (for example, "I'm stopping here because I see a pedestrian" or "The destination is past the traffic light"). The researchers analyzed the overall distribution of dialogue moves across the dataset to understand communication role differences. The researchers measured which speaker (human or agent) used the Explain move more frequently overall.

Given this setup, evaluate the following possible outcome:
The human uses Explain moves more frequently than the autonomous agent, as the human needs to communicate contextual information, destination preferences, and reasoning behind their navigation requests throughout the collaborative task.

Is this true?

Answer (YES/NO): NO